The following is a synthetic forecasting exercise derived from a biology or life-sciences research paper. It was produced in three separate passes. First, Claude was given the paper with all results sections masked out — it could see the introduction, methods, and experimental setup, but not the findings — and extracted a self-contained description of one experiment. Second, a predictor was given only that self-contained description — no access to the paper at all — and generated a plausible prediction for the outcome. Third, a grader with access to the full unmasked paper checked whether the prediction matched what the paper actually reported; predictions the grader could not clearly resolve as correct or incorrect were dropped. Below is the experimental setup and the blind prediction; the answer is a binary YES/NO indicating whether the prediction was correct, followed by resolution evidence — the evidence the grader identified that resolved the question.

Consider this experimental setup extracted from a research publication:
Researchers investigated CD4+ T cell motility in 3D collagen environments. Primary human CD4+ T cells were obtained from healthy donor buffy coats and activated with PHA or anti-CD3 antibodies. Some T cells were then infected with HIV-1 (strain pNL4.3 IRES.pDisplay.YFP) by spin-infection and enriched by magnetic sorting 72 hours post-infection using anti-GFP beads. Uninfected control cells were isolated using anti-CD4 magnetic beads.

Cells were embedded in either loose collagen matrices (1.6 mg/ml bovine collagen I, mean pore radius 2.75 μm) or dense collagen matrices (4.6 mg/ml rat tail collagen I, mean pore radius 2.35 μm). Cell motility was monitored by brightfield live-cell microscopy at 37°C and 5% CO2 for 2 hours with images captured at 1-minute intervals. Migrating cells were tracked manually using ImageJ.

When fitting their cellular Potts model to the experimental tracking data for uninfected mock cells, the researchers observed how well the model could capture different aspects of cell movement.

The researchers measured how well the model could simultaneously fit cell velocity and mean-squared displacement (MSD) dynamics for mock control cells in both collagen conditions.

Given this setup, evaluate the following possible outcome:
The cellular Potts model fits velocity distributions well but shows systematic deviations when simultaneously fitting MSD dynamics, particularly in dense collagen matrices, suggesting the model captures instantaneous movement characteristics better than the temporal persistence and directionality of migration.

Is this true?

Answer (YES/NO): NO